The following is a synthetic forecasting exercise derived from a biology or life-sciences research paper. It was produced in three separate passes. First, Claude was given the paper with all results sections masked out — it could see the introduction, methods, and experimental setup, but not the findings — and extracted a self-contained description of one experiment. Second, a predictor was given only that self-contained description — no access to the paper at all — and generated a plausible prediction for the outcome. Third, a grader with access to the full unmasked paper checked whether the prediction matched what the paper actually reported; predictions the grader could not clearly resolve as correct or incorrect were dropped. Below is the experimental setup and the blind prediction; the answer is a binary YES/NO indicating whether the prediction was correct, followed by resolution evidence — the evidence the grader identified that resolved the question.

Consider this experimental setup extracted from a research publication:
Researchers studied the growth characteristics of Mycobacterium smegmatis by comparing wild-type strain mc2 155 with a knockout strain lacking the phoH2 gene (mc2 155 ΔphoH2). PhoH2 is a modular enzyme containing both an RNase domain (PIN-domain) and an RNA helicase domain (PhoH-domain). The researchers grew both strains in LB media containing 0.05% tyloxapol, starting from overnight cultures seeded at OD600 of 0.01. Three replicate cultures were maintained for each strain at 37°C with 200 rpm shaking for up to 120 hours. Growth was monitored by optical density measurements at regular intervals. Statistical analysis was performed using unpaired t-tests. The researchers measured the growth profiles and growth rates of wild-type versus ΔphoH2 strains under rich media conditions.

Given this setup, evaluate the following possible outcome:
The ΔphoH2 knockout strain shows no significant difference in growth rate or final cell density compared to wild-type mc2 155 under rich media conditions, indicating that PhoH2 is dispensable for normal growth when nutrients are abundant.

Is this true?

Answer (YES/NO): YES